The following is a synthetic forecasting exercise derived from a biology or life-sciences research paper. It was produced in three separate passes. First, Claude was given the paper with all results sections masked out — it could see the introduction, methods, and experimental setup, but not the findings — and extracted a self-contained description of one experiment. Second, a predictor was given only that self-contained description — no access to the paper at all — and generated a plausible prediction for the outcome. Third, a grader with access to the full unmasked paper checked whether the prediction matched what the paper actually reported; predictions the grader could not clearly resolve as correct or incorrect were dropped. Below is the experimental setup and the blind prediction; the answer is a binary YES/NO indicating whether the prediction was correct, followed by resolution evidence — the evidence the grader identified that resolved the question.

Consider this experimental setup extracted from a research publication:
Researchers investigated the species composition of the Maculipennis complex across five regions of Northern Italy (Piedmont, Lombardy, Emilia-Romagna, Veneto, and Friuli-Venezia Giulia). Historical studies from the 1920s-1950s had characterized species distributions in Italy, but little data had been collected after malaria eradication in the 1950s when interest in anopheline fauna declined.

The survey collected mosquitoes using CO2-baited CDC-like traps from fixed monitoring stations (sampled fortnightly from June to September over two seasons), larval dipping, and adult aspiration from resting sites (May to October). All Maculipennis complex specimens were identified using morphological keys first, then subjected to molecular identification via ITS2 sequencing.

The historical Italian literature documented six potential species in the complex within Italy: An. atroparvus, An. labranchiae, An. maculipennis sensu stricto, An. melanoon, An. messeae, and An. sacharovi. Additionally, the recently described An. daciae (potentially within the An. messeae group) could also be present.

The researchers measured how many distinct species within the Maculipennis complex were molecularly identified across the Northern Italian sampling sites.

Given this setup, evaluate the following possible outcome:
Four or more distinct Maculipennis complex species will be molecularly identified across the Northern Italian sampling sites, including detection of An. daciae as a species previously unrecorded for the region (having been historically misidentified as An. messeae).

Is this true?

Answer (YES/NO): NO